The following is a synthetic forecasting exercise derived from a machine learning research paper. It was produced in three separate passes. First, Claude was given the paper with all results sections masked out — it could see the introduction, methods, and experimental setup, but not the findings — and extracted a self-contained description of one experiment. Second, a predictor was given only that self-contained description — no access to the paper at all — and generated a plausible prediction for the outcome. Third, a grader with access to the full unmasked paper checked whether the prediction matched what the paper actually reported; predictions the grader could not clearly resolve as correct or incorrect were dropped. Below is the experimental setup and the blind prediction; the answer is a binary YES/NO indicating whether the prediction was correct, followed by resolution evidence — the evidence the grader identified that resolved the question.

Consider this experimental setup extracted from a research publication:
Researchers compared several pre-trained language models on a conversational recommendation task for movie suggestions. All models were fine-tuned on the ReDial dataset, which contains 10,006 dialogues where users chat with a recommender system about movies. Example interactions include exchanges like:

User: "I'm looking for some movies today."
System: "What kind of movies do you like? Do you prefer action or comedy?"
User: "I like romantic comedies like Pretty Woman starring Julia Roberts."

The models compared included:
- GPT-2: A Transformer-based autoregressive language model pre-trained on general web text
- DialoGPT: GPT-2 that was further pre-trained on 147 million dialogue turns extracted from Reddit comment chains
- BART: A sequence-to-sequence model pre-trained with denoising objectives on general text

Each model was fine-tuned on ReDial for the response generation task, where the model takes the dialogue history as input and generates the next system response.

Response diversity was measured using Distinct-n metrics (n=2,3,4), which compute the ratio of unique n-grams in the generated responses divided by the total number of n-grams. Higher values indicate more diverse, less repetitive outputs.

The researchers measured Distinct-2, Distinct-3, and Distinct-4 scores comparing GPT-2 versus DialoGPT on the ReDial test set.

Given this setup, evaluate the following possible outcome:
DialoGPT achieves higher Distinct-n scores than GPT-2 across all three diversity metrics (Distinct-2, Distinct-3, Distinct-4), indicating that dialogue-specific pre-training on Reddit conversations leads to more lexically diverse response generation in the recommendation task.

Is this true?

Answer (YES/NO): YES